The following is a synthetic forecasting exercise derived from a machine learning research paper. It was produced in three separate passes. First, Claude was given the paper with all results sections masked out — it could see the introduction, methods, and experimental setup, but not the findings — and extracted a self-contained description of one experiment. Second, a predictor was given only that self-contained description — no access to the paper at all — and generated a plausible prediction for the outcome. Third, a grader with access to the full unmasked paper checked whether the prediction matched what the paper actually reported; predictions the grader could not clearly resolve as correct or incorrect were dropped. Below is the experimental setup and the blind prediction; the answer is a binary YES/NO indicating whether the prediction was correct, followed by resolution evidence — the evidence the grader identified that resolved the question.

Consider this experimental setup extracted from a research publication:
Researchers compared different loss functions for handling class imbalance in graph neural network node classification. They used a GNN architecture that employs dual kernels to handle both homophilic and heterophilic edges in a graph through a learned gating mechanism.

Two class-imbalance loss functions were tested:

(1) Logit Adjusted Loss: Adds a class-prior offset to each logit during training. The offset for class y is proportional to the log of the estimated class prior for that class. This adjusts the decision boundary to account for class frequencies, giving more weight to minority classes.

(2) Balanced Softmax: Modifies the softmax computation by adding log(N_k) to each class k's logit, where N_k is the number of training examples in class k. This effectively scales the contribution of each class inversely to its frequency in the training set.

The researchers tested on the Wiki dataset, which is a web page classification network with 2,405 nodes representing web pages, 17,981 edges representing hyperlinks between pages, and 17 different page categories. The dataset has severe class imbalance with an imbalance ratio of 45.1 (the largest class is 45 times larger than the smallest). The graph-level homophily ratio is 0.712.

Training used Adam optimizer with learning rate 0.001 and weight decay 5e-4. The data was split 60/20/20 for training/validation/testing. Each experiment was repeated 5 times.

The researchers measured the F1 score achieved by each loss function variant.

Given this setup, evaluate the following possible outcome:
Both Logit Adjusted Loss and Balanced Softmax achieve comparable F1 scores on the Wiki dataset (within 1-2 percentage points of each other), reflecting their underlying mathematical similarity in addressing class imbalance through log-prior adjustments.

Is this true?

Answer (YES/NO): YES